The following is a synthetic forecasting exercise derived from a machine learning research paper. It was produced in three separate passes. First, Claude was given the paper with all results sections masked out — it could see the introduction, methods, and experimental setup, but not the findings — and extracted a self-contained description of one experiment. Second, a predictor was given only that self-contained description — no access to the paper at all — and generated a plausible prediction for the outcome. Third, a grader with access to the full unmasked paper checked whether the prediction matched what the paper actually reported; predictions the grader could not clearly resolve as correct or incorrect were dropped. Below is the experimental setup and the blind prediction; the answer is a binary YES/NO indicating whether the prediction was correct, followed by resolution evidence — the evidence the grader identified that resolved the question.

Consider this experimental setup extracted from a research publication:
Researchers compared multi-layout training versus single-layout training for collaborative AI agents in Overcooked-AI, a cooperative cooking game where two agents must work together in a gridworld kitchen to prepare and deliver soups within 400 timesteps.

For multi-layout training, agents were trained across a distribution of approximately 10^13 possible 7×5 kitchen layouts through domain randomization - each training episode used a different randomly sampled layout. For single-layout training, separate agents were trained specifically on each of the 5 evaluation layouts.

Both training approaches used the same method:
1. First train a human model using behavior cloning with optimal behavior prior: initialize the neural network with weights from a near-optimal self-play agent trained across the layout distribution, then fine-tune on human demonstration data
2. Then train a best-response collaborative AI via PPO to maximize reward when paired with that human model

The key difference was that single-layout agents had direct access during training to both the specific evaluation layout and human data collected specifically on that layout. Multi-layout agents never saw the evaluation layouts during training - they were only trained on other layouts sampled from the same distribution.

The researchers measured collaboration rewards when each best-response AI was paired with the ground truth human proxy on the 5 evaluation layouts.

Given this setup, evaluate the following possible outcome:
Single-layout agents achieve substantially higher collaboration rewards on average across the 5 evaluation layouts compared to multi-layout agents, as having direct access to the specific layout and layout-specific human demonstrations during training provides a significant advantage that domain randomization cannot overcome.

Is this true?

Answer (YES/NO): NO